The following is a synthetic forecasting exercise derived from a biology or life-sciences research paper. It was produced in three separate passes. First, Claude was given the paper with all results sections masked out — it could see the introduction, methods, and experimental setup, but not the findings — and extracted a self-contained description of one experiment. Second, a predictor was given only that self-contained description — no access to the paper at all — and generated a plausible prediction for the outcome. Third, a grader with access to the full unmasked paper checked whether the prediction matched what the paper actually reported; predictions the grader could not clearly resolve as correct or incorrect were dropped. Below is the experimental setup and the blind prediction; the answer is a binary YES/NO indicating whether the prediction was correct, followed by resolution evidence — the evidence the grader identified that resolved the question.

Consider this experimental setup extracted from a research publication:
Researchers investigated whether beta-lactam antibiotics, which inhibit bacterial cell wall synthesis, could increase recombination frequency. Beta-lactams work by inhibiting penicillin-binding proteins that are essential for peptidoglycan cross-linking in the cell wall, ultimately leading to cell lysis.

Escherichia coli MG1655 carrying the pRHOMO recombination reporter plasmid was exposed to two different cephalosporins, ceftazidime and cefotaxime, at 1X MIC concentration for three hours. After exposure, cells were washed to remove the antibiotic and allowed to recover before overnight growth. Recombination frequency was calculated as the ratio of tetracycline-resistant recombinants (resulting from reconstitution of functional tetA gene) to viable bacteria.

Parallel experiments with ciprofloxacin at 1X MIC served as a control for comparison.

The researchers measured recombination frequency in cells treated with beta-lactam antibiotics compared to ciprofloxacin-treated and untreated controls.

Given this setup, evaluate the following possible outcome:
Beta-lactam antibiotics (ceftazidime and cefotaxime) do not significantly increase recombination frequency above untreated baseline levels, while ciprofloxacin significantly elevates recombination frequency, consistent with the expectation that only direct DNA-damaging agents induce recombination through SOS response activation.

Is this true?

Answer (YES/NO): YES